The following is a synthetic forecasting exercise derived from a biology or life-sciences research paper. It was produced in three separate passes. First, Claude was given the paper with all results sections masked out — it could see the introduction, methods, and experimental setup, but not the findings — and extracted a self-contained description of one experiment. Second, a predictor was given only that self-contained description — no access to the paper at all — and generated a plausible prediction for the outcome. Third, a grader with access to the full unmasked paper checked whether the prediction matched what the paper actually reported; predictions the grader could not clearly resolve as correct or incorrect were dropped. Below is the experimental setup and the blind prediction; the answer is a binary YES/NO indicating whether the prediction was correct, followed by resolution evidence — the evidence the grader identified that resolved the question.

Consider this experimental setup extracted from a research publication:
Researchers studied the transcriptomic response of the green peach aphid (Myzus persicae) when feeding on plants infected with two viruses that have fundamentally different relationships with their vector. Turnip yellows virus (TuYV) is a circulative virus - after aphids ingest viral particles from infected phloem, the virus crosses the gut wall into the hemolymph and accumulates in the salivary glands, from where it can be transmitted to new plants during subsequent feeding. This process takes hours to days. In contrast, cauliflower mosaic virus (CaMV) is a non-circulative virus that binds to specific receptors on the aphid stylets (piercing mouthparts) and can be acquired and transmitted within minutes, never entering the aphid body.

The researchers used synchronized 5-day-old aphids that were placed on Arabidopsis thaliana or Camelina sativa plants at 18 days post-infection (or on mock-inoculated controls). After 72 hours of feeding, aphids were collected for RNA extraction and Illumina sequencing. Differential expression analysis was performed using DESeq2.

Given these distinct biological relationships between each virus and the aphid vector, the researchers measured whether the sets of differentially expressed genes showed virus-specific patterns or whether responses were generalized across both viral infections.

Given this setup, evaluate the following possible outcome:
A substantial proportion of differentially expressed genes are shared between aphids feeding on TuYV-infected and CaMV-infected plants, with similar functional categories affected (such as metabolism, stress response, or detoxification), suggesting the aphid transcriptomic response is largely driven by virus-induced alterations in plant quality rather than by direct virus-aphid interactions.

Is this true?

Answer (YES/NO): YES